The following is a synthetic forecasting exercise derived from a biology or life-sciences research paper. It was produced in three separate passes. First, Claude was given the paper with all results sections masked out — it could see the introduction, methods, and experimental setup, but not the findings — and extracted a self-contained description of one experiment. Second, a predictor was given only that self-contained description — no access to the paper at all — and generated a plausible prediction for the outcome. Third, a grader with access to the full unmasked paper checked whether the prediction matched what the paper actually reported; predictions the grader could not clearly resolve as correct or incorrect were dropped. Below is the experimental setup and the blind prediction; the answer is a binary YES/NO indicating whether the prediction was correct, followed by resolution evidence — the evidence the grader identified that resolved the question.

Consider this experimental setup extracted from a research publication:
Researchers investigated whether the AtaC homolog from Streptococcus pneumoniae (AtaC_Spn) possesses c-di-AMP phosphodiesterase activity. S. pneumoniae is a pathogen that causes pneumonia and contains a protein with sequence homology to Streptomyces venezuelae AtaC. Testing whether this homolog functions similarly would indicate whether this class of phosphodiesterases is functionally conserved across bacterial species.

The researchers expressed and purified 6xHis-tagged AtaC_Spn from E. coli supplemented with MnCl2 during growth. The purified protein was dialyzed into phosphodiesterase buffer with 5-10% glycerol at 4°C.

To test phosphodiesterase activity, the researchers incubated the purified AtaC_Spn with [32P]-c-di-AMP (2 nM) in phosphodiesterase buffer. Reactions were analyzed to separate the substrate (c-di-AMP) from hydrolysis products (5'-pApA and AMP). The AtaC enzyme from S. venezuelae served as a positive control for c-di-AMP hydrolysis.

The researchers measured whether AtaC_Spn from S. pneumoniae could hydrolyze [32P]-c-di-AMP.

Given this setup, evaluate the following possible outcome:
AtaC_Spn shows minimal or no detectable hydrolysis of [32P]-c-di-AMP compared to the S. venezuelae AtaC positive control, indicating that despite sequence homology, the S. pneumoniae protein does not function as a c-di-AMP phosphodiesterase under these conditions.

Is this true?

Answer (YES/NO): NO